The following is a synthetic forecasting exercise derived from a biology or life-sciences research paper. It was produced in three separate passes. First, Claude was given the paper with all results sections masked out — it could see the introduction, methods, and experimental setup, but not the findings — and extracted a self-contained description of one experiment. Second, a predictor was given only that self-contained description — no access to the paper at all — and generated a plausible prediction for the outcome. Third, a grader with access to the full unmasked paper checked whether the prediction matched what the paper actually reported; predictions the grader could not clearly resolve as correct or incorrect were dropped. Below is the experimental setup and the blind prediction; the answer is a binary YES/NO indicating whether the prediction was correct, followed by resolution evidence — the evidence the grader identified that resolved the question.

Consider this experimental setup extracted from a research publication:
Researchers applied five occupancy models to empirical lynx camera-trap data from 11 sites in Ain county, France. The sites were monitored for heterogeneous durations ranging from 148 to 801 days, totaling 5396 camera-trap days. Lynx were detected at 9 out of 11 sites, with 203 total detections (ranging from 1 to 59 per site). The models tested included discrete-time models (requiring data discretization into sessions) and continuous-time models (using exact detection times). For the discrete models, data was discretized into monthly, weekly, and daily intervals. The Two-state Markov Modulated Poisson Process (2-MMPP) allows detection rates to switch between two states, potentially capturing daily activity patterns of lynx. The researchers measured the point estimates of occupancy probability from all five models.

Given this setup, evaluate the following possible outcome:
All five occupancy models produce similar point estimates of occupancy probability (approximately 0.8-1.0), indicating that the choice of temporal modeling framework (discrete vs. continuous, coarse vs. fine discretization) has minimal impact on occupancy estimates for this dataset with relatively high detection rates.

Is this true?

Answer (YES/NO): NO